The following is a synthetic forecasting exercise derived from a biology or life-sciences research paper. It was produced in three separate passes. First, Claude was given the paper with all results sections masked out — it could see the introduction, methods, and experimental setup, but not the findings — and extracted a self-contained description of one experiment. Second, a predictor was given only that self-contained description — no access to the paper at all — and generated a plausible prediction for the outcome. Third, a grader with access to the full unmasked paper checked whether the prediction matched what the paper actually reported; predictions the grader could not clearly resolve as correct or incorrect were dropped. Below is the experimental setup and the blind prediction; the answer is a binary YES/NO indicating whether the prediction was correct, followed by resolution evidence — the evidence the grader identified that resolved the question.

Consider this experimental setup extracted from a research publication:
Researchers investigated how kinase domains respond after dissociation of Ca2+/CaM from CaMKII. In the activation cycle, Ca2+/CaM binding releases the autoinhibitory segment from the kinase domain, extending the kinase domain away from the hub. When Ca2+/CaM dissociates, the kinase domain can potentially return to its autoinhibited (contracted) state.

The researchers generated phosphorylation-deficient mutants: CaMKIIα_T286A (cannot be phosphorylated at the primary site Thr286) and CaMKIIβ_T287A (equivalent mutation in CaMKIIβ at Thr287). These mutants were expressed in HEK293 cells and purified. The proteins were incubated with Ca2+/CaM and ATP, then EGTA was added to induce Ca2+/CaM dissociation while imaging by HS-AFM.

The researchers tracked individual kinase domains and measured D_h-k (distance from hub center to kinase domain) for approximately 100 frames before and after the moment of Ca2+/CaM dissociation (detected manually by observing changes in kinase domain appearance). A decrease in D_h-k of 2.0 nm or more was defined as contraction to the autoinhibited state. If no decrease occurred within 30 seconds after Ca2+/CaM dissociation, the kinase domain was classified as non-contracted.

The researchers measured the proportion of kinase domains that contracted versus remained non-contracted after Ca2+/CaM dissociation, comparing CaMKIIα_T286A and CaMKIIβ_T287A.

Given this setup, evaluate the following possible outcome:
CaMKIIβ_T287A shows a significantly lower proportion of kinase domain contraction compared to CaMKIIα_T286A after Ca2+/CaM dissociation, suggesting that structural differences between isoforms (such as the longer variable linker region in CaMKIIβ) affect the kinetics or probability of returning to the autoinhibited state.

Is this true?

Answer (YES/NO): YES